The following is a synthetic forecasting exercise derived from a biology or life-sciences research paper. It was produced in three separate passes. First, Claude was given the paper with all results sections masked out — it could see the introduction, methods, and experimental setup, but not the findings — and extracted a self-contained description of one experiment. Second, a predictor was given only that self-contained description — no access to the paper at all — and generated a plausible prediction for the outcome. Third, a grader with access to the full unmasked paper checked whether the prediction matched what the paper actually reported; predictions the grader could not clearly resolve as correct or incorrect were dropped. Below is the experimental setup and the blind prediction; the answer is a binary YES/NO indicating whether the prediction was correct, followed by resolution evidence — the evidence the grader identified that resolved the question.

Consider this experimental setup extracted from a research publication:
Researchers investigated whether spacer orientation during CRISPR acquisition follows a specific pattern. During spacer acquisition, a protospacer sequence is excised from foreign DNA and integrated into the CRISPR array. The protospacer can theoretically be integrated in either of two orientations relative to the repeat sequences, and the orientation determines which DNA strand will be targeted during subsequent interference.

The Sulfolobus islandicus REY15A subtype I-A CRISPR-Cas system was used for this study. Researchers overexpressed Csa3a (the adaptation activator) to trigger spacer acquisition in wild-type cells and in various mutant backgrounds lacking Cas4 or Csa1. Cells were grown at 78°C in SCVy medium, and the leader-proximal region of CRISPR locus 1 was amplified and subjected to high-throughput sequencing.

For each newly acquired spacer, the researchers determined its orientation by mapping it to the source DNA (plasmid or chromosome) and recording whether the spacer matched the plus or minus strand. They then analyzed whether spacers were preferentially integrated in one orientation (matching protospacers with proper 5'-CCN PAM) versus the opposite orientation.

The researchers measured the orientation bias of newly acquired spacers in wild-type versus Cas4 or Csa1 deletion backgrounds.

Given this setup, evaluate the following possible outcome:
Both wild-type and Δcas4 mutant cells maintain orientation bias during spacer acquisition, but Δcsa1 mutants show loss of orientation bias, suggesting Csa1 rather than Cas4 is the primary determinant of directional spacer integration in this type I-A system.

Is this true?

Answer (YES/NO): NO